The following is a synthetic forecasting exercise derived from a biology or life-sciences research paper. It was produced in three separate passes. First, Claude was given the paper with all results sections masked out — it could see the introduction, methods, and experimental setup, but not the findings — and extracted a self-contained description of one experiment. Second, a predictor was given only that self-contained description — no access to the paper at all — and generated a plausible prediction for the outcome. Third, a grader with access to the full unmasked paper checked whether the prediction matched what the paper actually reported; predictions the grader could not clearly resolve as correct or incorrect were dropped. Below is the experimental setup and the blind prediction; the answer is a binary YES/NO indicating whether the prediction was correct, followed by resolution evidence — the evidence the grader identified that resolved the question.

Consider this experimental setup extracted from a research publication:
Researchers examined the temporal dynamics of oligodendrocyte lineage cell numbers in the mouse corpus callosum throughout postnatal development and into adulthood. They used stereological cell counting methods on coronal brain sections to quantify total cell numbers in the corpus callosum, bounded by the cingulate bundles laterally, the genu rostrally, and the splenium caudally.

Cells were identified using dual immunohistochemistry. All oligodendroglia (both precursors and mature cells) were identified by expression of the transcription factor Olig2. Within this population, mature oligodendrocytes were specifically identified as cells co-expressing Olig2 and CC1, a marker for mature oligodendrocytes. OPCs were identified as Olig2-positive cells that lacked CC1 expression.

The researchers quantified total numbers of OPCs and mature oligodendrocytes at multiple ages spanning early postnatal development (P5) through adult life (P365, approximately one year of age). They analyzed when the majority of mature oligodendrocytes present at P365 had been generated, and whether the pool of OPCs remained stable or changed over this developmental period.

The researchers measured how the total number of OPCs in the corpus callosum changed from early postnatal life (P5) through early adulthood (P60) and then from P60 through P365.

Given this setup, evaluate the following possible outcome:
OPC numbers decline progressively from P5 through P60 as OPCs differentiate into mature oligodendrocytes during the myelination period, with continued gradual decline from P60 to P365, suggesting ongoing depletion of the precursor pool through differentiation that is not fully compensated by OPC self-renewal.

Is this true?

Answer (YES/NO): NO